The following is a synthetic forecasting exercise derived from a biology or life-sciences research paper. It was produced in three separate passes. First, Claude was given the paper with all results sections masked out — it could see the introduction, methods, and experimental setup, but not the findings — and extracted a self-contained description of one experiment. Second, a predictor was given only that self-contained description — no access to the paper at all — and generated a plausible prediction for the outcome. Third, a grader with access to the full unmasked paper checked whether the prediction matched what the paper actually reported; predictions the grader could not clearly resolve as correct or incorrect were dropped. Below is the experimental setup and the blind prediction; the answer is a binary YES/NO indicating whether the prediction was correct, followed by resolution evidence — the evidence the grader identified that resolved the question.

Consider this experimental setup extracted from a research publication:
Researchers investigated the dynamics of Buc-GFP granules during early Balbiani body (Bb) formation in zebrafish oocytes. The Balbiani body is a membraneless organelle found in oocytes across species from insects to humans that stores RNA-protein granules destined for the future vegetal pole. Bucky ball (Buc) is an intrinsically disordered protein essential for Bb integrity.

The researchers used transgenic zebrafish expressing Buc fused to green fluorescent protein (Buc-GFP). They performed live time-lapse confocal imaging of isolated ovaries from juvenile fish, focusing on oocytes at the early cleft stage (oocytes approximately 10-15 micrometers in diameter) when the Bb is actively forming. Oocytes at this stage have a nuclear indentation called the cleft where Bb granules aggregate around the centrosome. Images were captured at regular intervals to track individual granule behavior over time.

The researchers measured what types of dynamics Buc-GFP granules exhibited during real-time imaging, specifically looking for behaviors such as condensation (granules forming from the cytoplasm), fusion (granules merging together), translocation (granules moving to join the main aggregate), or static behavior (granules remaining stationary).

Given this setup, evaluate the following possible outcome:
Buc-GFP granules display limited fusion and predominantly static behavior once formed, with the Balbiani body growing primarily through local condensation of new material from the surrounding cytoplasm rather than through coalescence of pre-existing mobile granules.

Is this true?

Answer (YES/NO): NO